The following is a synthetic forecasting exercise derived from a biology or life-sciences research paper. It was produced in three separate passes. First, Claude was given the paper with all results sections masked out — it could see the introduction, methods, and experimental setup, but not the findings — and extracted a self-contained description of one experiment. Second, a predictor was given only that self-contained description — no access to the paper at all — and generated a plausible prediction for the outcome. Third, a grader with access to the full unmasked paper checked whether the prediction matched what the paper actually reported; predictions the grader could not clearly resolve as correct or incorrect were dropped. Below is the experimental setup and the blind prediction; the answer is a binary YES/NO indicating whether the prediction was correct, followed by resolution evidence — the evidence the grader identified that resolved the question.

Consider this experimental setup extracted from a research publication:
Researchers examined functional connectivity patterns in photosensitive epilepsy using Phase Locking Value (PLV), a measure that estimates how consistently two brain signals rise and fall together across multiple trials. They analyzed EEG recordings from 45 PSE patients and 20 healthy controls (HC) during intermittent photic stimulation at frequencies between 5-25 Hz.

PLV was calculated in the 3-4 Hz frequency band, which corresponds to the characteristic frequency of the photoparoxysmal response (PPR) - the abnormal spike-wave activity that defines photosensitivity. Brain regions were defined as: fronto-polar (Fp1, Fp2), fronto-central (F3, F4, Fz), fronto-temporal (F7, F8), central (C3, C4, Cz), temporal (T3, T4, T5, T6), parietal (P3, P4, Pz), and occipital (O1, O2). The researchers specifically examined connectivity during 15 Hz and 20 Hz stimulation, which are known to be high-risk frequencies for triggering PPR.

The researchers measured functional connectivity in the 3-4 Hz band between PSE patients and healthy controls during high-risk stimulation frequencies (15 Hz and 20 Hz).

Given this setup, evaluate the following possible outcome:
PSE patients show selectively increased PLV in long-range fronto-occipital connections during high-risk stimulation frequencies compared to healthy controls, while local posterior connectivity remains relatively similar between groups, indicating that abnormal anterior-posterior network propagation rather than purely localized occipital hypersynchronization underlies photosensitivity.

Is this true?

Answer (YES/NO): NO